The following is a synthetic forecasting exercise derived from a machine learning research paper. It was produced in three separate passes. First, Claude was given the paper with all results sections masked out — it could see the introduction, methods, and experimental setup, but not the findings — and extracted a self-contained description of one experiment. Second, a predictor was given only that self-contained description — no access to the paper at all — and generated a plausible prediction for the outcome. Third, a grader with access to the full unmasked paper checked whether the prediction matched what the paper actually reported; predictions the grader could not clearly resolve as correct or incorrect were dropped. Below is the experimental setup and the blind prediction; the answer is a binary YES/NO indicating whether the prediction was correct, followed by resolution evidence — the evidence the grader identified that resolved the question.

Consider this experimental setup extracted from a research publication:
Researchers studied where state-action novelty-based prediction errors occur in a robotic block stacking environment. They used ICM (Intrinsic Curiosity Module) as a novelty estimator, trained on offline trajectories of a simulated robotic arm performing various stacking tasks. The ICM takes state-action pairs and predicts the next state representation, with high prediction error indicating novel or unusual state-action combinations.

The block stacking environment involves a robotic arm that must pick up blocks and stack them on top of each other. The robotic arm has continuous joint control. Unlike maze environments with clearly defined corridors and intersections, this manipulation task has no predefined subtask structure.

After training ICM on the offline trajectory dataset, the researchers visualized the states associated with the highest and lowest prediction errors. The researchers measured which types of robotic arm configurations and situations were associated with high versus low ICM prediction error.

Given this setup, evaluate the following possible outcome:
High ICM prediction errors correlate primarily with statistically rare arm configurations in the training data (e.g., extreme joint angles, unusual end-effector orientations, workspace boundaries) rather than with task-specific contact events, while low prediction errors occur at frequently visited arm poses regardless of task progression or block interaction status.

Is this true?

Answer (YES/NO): NO